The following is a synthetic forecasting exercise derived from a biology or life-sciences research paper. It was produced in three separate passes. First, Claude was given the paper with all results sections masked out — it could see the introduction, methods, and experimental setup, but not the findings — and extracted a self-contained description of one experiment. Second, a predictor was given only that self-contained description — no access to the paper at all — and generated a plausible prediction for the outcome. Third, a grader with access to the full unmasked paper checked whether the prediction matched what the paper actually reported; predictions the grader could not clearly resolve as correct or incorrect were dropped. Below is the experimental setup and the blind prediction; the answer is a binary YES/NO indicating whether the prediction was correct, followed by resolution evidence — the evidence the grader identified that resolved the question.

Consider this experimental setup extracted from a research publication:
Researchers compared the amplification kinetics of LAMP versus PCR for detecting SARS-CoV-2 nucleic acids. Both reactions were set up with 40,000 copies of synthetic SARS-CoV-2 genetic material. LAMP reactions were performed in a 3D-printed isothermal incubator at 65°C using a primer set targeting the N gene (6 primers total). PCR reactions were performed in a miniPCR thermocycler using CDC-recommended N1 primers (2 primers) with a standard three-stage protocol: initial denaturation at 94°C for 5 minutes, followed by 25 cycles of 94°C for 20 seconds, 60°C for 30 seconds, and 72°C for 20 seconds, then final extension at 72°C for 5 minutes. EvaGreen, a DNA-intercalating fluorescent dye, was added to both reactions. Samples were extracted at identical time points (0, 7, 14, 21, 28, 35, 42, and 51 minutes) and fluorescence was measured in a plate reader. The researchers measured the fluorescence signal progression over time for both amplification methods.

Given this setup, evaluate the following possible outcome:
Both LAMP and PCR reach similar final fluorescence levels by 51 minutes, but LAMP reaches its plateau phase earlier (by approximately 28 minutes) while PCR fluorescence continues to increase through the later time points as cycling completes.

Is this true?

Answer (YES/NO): NO